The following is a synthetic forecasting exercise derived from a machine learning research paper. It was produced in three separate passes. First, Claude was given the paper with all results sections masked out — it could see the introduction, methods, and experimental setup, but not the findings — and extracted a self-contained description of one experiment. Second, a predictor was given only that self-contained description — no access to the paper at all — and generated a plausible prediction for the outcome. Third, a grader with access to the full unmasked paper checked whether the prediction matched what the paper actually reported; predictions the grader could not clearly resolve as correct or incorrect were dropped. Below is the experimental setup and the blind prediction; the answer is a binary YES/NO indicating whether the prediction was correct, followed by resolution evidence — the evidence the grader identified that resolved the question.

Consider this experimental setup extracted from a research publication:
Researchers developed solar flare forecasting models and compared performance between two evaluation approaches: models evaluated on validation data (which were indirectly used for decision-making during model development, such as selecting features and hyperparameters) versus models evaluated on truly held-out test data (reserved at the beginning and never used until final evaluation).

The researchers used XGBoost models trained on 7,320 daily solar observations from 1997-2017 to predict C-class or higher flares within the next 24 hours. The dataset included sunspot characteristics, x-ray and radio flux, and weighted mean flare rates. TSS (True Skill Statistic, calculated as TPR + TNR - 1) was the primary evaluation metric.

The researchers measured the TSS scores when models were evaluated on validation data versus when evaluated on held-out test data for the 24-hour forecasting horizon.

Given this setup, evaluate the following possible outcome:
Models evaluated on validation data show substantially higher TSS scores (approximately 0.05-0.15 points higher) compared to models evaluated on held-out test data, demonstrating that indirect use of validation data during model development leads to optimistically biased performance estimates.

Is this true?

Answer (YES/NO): NO